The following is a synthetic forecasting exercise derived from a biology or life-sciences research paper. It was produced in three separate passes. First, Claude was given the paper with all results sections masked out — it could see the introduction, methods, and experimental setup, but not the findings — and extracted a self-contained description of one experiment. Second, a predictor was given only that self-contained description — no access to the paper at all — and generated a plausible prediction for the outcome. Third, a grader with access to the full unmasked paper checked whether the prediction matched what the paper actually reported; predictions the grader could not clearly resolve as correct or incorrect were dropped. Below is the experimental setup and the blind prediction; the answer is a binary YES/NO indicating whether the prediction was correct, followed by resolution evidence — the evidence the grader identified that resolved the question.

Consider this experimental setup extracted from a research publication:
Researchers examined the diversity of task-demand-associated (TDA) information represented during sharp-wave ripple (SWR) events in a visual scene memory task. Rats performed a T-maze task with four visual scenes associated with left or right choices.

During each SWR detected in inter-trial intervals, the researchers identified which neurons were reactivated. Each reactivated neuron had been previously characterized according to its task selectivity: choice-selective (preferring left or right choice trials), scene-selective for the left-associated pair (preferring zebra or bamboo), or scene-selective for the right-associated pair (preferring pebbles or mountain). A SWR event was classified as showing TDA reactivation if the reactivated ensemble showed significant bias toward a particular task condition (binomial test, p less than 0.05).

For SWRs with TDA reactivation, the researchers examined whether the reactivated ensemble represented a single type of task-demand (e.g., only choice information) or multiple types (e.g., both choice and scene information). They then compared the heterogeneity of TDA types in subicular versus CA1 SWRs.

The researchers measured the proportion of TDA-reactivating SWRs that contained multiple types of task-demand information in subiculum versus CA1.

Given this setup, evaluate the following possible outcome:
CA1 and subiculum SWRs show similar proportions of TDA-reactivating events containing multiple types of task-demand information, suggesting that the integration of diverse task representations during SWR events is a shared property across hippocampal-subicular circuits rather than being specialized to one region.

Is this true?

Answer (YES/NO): NO